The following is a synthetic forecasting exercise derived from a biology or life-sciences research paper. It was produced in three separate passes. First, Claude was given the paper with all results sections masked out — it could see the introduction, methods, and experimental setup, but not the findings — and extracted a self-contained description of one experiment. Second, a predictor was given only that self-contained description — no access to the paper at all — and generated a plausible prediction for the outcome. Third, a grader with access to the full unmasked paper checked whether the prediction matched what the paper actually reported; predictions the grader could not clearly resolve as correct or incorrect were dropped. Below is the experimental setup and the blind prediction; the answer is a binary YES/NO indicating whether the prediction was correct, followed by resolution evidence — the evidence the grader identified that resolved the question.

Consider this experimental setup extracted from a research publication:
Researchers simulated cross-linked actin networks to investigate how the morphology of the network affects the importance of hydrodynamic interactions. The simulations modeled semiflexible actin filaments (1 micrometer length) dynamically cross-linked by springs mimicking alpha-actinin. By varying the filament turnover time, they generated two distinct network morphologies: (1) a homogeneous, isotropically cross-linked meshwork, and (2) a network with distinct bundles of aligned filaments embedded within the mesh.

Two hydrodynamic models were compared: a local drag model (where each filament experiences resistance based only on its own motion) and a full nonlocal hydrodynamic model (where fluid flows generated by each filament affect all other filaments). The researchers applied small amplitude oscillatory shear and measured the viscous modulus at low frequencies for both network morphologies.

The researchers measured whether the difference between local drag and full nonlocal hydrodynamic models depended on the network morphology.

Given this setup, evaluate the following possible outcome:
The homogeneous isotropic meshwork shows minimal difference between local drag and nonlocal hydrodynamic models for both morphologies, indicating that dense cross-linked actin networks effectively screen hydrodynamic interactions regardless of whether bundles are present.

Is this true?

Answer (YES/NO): NO